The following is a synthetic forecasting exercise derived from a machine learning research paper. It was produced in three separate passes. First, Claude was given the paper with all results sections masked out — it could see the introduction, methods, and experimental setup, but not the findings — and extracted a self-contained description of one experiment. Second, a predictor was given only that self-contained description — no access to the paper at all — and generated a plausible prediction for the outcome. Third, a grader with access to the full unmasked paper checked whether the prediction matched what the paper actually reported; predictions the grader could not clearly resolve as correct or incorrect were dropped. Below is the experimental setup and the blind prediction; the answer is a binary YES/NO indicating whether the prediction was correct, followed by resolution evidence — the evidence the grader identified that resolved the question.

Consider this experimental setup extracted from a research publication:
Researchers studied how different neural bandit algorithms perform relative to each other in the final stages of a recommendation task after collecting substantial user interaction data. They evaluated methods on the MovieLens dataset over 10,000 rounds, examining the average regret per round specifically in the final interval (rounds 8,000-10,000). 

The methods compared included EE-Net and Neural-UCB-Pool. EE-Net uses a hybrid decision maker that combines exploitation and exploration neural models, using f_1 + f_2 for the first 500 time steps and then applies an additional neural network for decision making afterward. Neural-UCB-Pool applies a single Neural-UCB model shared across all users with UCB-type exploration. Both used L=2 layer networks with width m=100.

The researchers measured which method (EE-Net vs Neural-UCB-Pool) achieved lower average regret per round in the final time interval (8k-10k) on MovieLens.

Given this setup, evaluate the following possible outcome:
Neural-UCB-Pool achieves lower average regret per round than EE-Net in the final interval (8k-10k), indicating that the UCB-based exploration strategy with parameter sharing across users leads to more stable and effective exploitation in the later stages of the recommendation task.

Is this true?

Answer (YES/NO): YES